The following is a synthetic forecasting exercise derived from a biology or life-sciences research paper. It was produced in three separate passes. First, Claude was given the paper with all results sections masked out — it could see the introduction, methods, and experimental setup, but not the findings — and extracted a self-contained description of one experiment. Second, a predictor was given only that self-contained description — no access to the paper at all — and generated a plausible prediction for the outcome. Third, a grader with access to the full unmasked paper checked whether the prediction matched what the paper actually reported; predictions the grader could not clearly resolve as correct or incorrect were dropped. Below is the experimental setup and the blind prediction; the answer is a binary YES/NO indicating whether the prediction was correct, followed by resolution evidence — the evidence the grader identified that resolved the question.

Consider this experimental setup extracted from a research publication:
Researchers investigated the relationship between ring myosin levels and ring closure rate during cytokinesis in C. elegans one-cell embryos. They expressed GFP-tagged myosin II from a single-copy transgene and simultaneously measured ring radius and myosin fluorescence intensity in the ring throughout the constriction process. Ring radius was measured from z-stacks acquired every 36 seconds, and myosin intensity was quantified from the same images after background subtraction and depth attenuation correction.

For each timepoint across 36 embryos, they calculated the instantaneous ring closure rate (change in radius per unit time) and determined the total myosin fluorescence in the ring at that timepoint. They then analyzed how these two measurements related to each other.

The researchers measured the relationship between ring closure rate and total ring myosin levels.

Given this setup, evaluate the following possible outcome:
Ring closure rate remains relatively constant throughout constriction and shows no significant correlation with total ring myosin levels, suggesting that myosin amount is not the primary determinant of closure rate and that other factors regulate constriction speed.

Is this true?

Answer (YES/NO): NO